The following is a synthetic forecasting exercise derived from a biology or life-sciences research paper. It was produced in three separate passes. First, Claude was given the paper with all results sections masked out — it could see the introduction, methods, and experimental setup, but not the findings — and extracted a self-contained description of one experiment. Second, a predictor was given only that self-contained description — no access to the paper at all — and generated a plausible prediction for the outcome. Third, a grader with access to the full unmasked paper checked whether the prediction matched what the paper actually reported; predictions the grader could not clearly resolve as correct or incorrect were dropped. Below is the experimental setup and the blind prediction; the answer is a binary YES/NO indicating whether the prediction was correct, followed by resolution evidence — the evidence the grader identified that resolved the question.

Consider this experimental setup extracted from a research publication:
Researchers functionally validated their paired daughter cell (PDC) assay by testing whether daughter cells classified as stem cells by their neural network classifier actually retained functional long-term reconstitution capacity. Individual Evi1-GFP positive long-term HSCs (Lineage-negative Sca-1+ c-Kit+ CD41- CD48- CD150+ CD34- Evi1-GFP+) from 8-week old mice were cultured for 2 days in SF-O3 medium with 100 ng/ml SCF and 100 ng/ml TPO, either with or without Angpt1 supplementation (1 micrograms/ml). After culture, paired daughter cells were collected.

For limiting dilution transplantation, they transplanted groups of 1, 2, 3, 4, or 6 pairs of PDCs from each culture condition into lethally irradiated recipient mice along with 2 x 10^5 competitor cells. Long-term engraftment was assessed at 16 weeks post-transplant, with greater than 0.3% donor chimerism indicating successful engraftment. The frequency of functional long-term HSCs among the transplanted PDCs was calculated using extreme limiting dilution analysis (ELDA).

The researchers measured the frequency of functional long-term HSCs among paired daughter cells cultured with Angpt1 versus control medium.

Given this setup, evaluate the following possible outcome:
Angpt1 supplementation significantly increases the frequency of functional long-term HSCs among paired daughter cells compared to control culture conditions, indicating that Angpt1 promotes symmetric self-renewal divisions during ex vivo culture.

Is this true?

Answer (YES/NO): YES